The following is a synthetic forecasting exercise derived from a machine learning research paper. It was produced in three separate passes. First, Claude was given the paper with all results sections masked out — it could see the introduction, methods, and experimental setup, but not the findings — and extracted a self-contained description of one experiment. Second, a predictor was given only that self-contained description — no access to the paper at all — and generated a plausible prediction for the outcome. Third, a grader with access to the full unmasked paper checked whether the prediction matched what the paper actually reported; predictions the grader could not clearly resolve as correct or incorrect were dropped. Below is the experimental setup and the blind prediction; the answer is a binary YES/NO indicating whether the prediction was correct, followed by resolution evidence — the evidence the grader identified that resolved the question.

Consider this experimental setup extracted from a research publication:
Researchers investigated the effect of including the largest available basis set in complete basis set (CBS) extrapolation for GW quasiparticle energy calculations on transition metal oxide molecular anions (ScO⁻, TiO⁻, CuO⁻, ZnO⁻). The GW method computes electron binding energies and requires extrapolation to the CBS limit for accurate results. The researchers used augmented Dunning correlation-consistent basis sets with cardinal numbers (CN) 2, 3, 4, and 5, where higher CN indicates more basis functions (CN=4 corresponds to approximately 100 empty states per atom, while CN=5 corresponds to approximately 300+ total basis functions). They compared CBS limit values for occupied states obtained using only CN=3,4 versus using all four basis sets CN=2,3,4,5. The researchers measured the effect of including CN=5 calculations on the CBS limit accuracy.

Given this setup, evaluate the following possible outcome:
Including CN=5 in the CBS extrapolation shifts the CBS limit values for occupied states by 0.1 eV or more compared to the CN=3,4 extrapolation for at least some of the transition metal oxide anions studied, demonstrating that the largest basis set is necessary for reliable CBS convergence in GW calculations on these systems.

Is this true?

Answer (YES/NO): NO